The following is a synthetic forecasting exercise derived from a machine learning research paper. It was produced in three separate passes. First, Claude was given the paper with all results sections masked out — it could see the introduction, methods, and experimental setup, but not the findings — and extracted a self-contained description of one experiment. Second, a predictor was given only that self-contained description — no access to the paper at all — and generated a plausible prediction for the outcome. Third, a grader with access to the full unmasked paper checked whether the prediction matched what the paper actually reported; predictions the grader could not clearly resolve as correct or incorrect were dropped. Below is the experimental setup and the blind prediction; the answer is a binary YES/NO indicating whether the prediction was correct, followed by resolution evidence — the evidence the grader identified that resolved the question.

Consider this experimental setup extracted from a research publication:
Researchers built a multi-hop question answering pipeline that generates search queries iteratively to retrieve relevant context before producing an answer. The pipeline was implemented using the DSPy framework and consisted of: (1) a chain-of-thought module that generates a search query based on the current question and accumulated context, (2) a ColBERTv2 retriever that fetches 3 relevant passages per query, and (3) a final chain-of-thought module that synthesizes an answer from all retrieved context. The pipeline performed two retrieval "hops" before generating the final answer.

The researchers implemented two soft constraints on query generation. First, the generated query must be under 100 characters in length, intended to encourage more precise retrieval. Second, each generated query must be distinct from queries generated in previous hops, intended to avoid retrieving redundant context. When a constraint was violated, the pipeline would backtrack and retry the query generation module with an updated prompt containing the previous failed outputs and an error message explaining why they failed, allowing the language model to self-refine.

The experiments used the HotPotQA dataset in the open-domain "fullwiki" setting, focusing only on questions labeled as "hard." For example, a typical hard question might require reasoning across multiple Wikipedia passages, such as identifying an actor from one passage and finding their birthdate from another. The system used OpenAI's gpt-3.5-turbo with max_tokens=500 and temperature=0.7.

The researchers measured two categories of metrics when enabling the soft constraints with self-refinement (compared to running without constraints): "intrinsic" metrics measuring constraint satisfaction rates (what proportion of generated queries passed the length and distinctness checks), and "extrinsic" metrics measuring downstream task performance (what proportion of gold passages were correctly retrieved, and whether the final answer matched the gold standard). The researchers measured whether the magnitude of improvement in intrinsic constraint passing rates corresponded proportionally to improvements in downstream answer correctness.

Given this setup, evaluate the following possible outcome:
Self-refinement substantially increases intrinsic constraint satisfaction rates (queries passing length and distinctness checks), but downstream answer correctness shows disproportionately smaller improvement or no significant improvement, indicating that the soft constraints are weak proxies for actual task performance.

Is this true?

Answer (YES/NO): YES